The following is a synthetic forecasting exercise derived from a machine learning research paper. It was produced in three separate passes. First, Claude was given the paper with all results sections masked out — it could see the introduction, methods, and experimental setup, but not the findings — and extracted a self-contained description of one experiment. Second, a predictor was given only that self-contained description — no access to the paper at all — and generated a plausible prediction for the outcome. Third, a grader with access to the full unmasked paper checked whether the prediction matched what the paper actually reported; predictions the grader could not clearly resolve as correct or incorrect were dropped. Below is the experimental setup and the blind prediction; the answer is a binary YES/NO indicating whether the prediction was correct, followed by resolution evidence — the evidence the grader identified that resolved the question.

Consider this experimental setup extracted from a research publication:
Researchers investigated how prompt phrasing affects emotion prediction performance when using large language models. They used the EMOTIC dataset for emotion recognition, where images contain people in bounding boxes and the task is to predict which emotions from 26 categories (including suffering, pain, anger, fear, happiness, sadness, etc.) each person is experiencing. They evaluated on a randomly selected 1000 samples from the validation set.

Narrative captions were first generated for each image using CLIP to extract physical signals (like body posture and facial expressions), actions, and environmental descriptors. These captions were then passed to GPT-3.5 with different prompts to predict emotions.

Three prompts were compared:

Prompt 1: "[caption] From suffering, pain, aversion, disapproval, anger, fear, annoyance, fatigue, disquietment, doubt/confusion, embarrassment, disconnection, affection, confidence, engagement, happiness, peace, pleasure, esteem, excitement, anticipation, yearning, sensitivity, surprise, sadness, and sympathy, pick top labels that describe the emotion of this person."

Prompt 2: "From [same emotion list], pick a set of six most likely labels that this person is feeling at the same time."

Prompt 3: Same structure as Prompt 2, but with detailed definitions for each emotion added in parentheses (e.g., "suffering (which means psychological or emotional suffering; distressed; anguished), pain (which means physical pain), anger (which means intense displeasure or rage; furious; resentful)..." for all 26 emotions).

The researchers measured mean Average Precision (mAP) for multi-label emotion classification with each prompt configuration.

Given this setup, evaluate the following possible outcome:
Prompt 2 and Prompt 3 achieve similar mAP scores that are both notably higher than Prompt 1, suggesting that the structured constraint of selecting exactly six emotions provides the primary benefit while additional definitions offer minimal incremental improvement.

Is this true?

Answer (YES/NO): NO